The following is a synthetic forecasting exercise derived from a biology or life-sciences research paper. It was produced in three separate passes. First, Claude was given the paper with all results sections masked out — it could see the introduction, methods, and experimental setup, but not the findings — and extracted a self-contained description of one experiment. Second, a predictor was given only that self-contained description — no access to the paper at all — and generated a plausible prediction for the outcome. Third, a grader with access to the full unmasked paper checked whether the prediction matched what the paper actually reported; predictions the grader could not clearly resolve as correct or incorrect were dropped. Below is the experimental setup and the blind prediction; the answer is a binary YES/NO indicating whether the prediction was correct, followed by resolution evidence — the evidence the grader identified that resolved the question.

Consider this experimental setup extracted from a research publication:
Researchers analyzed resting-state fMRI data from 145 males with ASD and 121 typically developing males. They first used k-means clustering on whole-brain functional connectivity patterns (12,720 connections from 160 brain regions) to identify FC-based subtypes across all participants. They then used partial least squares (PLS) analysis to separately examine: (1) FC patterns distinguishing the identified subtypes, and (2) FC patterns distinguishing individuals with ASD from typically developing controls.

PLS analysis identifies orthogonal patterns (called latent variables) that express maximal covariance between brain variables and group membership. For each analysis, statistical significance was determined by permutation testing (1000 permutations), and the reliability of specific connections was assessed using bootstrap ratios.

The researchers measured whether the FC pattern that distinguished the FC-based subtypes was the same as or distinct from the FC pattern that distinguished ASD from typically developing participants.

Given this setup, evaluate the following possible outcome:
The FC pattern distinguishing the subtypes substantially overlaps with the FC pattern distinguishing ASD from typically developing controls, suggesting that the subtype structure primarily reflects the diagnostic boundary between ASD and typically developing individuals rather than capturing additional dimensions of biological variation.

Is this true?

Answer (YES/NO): NO